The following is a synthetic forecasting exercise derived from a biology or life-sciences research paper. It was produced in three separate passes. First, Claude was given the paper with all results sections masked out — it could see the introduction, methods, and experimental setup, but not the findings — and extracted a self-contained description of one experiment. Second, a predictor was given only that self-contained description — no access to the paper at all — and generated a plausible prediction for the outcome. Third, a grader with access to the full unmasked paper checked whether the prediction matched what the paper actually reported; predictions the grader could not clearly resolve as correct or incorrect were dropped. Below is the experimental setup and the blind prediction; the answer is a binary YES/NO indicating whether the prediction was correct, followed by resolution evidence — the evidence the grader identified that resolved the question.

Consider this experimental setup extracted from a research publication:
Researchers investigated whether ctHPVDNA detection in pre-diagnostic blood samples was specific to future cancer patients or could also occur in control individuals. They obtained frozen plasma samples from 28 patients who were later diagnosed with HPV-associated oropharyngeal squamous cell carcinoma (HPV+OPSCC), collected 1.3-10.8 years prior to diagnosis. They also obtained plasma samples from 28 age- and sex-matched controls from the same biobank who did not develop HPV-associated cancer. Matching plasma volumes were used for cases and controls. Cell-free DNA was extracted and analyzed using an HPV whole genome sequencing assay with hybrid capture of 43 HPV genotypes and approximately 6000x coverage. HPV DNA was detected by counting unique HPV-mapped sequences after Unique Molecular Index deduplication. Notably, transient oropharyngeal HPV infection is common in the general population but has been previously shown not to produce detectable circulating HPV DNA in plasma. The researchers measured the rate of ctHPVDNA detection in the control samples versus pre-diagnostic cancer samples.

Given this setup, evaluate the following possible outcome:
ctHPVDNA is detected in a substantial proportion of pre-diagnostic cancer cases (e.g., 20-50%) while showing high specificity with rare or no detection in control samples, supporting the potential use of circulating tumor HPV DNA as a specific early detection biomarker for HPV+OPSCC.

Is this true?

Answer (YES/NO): YES